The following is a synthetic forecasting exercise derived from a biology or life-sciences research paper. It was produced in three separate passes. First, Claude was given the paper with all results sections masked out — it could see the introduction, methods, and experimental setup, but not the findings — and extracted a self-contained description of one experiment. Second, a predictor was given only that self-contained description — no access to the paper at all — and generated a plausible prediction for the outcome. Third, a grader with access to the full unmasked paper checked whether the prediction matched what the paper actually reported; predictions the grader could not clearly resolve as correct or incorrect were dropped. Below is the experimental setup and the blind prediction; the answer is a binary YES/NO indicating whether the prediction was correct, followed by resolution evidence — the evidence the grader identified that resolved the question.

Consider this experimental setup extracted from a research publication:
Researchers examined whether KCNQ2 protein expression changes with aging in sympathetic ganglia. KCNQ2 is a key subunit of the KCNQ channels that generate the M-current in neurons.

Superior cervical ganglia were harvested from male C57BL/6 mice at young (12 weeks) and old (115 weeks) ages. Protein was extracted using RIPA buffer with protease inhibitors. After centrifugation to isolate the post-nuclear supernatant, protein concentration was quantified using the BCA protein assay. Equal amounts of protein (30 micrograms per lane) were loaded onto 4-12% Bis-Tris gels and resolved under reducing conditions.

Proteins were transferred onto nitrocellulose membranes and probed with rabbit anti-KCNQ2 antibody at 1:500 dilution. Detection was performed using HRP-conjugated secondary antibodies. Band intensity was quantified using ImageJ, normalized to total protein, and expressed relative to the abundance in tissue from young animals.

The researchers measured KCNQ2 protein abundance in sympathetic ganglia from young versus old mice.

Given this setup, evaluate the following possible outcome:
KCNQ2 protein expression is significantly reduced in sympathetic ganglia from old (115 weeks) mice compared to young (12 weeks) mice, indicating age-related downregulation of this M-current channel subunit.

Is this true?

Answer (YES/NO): NO